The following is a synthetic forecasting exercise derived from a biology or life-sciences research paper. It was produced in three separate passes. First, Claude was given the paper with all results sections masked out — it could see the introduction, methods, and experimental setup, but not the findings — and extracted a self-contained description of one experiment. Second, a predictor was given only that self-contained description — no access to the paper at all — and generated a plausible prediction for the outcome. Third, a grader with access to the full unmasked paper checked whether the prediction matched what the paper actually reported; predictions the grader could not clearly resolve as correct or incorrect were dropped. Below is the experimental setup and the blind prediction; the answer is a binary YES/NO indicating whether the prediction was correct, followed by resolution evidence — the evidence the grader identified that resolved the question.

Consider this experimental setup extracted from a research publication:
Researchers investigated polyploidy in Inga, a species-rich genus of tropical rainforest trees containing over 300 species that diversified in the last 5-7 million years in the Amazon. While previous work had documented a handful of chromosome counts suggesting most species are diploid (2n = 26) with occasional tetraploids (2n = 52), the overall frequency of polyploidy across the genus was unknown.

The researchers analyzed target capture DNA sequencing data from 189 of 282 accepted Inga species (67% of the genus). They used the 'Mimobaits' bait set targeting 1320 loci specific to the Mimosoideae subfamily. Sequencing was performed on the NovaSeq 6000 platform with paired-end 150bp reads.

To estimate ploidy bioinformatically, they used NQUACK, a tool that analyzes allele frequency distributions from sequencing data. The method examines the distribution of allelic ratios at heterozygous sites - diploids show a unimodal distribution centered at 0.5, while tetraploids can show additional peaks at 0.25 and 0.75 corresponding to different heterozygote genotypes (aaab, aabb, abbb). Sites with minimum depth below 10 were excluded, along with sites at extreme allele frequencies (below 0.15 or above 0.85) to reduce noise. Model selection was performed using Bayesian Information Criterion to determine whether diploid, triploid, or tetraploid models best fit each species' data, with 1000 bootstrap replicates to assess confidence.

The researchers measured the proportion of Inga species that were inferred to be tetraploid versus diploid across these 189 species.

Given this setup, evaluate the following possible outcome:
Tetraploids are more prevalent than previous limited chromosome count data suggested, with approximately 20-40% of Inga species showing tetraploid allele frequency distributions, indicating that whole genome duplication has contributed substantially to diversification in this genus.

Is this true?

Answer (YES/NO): NO